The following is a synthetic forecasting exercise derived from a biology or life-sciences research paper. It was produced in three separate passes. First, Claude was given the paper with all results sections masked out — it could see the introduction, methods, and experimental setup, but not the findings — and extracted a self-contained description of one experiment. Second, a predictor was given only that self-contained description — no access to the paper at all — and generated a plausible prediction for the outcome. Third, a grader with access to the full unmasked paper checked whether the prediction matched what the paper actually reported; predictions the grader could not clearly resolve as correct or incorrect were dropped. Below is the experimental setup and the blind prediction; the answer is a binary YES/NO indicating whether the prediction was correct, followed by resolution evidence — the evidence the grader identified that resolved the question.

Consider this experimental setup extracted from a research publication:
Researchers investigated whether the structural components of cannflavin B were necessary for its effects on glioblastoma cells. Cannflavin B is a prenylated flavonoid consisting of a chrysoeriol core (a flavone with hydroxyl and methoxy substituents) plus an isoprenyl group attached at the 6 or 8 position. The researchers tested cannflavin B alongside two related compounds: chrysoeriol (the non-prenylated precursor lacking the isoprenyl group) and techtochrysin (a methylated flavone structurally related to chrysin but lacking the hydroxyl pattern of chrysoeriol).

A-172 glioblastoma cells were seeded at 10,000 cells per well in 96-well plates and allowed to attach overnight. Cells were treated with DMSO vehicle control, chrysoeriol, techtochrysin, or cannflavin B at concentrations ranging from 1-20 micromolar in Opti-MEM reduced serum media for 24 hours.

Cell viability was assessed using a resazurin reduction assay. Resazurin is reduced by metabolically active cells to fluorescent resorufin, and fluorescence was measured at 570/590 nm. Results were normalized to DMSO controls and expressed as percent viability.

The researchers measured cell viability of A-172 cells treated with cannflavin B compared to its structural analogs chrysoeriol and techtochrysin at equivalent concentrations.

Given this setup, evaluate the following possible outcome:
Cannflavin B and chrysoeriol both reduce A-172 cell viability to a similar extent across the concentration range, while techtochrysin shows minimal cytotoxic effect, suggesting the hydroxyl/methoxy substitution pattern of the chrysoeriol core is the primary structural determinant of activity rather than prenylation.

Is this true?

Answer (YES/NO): NO